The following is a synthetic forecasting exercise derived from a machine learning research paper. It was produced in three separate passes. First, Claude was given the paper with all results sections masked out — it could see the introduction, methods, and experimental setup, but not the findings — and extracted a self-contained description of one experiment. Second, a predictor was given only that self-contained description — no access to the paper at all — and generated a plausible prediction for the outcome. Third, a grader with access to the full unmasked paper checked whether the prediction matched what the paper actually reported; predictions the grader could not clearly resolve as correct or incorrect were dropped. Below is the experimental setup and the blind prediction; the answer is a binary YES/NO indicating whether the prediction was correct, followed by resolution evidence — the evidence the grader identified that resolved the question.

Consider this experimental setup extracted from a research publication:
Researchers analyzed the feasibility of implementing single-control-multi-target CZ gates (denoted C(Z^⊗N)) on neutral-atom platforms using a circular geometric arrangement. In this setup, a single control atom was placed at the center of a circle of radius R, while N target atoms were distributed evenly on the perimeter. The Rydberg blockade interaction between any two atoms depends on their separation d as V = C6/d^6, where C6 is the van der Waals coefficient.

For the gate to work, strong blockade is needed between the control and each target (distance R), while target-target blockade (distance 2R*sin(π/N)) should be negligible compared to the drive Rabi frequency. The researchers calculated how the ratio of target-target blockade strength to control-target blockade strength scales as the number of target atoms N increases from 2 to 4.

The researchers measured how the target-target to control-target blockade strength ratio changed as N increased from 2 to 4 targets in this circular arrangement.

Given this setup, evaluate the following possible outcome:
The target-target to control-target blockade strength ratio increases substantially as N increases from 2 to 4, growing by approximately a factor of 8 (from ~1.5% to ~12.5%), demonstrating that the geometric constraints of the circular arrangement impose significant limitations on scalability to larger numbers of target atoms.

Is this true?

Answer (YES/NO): YES